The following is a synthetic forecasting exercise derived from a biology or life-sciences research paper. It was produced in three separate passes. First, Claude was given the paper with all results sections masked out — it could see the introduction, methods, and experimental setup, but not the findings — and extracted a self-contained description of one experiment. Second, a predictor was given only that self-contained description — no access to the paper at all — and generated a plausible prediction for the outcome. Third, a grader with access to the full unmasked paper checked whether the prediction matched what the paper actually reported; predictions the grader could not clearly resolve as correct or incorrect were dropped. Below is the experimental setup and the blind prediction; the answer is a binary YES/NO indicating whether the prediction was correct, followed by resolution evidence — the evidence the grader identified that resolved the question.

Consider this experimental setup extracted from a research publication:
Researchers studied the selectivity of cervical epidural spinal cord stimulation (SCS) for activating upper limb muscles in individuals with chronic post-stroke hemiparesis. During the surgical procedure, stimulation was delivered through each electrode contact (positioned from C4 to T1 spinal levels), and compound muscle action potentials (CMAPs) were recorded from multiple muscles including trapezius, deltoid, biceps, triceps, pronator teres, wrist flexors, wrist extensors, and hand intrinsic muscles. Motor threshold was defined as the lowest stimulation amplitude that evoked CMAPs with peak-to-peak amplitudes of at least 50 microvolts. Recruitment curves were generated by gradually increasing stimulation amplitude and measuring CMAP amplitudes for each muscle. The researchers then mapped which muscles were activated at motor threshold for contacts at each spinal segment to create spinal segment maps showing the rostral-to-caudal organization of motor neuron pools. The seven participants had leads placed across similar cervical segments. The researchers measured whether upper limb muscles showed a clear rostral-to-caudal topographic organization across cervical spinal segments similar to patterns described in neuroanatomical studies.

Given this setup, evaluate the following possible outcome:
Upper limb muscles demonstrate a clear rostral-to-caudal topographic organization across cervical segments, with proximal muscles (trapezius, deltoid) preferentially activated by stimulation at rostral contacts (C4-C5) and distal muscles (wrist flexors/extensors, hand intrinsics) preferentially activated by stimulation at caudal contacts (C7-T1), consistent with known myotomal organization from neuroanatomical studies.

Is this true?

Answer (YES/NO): YES